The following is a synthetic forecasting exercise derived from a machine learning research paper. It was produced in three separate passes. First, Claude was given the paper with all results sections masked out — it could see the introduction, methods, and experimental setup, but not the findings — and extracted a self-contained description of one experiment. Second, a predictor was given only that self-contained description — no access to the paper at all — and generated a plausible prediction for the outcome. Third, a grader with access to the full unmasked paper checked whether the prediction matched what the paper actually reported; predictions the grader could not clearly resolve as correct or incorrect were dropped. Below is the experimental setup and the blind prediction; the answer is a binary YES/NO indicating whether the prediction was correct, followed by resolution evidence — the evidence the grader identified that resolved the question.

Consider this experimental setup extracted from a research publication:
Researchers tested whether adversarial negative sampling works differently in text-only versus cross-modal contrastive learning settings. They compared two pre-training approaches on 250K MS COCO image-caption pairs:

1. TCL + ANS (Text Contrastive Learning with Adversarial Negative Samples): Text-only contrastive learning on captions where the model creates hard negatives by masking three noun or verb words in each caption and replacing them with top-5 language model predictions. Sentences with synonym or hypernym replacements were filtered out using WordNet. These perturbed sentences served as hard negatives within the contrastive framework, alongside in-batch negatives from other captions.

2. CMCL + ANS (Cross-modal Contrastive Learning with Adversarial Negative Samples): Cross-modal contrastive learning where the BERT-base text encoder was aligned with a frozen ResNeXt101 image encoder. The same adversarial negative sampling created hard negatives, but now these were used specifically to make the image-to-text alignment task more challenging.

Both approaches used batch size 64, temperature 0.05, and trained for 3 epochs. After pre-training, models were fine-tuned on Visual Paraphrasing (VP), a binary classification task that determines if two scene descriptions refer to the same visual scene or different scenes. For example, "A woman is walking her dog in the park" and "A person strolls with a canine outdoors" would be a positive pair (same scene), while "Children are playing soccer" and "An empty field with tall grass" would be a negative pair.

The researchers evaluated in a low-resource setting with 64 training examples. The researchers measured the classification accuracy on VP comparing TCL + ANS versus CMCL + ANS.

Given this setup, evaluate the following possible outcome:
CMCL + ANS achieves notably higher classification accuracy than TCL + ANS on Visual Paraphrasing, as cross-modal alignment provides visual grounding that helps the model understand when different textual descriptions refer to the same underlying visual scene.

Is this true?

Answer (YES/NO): YES